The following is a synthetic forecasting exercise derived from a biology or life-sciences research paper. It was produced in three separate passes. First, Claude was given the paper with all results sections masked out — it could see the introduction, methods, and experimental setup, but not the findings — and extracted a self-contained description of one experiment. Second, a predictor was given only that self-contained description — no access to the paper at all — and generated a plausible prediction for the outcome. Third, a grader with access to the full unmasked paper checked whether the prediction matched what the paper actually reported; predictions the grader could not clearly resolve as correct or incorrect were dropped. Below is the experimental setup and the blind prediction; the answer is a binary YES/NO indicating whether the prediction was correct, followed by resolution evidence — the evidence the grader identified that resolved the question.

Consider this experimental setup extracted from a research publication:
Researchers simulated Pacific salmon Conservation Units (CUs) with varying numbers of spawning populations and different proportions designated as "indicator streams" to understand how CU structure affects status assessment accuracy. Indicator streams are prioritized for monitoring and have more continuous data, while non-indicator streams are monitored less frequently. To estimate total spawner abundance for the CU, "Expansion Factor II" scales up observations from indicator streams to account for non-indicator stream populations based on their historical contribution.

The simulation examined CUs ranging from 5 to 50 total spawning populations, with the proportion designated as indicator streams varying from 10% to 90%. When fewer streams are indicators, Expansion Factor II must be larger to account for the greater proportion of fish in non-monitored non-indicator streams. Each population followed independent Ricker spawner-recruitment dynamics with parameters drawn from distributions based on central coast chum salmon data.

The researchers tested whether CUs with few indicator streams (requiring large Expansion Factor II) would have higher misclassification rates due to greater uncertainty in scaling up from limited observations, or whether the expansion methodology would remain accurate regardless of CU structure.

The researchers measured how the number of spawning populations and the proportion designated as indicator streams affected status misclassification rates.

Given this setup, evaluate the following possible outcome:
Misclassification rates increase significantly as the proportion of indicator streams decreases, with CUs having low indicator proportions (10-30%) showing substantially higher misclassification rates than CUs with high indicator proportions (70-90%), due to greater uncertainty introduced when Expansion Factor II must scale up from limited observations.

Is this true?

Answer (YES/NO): NO